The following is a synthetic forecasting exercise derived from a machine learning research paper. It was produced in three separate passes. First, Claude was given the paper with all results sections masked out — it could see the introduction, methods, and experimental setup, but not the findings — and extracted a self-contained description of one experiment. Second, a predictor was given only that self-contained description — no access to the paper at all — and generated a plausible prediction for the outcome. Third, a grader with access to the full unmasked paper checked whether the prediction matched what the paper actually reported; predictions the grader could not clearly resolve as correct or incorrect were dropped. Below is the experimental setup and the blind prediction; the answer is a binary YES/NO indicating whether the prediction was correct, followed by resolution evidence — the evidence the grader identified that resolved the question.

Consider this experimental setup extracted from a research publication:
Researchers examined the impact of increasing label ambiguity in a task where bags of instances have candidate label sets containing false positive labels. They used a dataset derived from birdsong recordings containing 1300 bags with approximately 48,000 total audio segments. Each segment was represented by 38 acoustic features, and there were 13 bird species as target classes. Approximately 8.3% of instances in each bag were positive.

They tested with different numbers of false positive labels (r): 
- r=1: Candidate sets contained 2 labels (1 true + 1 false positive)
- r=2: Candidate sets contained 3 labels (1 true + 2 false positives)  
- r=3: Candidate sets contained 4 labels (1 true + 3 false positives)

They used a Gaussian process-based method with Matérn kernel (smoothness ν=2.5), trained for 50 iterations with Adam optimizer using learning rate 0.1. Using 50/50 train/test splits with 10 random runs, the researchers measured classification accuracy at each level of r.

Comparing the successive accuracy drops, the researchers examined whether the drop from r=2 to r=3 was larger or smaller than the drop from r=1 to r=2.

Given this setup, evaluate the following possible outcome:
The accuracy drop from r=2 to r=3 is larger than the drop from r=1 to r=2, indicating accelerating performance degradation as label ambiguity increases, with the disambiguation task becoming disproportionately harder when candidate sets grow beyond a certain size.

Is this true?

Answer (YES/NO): YES